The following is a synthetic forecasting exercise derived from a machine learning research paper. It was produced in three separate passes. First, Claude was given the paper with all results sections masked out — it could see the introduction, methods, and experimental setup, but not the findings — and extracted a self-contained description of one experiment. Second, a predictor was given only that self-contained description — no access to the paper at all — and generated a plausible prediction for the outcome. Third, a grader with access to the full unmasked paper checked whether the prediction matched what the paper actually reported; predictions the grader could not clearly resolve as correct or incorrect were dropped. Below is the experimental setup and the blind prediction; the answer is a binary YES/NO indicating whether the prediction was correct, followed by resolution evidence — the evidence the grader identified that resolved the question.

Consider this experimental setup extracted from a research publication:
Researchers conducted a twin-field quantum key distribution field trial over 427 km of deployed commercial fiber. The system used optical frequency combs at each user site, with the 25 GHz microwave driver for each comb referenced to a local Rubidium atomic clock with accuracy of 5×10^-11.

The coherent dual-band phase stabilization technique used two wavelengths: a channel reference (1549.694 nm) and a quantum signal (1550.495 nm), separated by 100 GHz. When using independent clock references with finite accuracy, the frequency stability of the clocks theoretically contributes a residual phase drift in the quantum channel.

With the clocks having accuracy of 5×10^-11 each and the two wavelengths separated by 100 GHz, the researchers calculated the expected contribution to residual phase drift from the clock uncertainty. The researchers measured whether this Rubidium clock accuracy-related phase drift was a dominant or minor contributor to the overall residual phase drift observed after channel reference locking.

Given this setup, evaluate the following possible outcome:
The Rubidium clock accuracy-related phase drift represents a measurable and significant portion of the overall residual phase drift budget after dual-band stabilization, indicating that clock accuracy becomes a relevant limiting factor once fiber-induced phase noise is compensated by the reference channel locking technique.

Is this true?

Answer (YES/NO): YES